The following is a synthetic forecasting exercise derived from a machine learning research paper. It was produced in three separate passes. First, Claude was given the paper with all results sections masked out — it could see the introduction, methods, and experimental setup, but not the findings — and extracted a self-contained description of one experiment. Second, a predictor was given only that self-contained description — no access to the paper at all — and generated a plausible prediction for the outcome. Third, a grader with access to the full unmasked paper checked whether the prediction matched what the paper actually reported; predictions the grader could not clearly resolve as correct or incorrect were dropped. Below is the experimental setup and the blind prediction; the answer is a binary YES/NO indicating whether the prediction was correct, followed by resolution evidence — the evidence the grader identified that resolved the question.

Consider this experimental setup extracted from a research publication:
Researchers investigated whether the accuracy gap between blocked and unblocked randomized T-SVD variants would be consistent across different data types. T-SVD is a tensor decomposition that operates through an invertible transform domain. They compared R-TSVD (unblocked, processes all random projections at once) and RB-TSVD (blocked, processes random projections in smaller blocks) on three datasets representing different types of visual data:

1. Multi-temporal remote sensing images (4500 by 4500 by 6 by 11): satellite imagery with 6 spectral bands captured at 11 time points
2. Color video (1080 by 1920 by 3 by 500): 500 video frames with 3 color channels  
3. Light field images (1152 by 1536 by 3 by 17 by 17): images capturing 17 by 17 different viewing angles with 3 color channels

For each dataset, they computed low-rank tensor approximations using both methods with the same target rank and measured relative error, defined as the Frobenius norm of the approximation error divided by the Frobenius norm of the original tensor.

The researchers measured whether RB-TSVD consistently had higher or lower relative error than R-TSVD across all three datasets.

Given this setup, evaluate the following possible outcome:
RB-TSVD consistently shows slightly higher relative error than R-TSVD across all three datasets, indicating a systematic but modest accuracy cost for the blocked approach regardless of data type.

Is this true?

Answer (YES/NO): YES